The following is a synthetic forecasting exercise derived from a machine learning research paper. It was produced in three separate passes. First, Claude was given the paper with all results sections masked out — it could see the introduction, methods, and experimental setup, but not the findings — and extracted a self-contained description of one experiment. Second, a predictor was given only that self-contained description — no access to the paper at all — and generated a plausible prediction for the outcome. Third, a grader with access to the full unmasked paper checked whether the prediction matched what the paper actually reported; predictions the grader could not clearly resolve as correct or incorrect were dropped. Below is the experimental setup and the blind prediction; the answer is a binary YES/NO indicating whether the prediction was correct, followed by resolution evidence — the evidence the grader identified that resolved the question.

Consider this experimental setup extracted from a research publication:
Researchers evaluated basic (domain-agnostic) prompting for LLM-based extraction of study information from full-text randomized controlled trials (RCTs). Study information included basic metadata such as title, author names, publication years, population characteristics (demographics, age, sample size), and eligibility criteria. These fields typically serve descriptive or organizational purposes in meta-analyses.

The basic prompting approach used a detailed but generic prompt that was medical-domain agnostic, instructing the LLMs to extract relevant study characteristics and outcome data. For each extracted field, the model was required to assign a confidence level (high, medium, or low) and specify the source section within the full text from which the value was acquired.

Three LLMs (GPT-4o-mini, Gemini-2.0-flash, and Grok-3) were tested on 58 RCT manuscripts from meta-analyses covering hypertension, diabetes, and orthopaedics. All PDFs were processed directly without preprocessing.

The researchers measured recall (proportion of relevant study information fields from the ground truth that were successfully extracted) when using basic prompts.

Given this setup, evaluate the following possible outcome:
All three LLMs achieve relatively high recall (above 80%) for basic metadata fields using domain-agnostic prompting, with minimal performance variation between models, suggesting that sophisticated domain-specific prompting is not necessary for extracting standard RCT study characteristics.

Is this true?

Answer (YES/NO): NO